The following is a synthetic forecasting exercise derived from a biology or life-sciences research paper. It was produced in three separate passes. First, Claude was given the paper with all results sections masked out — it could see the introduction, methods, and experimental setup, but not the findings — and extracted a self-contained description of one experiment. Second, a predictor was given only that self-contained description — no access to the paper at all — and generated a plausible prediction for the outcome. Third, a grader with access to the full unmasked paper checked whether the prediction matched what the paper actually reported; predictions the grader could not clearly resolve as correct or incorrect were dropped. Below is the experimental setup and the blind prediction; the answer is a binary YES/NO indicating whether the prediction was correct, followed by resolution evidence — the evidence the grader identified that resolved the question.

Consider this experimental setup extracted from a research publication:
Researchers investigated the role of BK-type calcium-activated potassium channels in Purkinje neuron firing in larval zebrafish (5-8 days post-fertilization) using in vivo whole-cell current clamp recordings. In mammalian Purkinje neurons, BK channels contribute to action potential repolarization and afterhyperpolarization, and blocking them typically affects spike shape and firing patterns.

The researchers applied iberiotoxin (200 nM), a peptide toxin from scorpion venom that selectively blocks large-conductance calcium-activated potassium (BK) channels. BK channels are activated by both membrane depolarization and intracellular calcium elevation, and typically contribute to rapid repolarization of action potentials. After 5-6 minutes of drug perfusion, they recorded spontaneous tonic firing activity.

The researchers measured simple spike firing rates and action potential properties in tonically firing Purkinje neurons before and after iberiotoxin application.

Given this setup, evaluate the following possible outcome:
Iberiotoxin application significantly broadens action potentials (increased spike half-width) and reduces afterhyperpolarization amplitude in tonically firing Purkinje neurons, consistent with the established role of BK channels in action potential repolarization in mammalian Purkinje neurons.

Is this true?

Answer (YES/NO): NO